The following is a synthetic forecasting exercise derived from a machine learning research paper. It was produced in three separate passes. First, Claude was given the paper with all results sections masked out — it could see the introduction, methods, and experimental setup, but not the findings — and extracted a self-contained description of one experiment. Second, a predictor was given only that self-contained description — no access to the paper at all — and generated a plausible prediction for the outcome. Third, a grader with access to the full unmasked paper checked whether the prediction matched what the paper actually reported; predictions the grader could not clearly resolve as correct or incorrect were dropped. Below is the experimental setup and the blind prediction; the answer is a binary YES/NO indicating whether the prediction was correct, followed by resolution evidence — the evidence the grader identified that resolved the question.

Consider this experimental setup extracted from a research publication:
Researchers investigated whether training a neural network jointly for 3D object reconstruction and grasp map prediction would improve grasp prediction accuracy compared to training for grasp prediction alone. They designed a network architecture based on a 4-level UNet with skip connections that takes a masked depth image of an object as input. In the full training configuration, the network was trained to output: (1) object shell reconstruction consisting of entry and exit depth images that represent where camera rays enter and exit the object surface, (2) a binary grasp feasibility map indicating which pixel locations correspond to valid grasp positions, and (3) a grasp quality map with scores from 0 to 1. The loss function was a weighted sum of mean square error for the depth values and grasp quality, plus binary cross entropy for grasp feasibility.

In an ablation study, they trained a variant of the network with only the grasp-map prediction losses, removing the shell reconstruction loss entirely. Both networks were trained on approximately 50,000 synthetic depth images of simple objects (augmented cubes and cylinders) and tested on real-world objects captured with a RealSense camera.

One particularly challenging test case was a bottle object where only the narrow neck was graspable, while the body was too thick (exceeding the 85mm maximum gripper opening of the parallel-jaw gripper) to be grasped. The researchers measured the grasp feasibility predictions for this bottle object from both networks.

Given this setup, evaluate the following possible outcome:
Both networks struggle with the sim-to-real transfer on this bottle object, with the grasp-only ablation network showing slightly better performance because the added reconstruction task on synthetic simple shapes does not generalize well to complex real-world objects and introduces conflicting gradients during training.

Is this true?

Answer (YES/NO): NO